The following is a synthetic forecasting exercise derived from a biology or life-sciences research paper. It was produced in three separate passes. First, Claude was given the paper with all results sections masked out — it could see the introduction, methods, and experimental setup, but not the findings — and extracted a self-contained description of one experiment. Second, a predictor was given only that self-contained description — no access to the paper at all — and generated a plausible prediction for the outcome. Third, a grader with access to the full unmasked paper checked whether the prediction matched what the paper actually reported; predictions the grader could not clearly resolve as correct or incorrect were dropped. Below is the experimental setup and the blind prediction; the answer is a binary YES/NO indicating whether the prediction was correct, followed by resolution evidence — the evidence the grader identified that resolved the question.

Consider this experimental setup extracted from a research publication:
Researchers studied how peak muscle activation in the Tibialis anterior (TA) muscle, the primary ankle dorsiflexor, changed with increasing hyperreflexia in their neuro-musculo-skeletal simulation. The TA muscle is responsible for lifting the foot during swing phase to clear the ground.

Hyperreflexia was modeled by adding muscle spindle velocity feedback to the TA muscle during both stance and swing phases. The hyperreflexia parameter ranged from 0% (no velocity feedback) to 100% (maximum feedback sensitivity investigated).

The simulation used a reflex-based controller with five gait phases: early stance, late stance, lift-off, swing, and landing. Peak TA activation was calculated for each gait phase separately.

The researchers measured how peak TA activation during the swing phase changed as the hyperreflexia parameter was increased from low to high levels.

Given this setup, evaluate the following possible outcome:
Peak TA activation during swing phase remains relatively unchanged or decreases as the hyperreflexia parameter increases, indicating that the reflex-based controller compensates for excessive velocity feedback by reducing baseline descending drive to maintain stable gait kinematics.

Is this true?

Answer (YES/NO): NO